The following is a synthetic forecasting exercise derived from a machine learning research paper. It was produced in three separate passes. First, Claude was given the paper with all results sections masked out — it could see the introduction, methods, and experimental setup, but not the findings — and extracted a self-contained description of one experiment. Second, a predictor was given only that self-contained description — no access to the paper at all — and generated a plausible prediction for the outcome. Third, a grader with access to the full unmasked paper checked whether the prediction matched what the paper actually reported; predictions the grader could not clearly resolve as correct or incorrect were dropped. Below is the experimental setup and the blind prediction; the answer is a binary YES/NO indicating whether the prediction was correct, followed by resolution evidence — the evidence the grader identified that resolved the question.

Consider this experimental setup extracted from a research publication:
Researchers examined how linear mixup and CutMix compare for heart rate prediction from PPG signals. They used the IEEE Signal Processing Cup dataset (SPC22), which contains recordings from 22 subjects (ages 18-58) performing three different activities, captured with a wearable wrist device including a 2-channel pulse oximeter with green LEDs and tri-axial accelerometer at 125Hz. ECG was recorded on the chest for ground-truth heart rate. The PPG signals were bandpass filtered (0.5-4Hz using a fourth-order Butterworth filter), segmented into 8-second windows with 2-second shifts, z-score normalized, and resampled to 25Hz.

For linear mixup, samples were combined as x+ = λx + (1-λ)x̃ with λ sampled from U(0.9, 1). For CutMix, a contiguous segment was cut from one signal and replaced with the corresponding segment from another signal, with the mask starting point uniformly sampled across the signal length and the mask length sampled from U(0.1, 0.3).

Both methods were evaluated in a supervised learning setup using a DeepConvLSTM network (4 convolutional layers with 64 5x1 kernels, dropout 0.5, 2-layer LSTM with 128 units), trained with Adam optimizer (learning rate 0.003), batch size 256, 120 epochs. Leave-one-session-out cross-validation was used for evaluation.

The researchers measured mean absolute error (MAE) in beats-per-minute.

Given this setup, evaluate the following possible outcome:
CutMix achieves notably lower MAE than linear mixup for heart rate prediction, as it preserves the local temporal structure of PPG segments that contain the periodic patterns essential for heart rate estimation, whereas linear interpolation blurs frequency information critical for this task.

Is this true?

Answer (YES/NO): NO